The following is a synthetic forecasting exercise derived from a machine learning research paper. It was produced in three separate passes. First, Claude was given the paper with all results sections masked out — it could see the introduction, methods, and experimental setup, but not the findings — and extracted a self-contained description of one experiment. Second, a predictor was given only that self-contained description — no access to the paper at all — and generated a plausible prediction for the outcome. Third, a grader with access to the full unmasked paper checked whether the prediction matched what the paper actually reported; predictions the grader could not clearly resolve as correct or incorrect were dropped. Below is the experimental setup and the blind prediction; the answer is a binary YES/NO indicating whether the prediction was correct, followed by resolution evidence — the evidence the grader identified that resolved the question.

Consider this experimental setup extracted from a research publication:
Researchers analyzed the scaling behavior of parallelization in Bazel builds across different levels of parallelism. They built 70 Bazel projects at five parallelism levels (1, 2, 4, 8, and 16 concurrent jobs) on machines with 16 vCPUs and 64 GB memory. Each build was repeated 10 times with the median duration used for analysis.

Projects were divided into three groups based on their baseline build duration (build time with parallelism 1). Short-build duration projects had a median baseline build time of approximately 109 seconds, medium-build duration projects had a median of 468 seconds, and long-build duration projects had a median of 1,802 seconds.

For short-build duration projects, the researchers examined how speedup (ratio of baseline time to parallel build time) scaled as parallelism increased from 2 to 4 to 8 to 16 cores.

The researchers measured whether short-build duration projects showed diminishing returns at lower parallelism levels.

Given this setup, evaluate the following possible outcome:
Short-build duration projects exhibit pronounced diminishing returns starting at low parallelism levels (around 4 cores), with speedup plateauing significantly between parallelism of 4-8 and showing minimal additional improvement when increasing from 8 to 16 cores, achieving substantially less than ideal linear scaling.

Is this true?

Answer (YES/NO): NO